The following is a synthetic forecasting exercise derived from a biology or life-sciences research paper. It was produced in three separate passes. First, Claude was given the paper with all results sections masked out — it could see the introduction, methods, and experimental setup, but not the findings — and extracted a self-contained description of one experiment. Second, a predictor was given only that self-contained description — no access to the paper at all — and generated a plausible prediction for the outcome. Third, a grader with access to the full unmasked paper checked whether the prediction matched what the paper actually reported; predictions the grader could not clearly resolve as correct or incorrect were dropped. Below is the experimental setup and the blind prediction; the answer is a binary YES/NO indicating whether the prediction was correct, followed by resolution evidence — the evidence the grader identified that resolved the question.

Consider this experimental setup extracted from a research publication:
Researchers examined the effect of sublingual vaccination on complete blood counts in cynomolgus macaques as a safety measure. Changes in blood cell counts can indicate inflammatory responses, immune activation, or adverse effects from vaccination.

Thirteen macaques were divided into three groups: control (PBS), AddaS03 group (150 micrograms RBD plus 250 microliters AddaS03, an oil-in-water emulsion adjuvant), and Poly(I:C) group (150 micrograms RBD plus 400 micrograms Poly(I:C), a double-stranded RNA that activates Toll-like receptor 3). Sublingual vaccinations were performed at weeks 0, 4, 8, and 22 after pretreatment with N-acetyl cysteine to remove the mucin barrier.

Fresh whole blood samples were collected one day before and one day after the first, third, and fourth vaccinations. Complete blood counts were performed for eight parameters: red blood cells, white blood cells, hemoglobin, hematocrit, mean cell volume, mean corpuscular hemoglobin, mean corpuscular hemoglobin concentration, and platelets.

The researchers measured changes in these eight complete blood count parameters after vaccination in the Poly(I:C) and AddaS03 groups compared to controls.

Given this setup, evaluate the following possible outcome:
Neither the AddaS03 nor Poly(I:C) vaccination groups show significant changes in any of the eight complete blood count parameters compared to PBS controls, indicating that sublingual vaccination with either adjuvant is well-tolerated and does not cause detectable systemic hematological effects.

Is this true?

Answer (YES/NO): YES